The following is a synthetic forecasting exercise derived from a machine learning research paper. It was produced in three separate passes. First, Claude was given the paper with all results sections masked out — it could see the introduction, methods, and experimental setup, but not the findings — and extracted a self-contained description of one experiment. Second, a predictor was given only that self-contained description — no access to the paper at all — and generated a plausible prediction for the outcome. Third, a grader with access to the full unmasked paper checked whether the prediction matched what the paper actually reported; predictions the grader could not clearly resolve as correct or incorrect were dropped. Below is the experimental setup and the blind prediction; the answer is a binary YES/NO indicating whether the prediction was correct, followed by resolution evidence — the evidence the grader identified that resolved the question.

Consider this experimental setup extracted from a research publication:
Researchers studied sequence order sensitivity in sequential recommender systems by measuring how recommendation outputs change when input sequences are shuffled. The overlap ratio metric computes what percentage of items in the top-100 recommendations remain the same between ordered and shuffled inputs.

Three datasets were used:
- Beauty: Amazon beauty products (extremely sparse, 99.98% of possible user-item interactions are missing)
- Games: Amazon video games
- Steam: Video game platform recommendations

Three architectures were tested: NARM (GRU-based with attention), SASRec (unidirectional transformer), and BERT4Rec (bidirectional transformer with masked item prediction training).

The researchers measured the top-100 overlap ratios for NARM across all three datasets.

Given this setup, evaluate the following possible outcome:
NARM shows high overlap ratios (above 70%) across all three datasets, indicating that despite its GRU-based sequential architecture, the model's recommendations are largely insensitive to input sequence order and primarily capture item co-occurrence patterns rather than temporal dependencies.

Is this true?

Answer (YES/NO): NO